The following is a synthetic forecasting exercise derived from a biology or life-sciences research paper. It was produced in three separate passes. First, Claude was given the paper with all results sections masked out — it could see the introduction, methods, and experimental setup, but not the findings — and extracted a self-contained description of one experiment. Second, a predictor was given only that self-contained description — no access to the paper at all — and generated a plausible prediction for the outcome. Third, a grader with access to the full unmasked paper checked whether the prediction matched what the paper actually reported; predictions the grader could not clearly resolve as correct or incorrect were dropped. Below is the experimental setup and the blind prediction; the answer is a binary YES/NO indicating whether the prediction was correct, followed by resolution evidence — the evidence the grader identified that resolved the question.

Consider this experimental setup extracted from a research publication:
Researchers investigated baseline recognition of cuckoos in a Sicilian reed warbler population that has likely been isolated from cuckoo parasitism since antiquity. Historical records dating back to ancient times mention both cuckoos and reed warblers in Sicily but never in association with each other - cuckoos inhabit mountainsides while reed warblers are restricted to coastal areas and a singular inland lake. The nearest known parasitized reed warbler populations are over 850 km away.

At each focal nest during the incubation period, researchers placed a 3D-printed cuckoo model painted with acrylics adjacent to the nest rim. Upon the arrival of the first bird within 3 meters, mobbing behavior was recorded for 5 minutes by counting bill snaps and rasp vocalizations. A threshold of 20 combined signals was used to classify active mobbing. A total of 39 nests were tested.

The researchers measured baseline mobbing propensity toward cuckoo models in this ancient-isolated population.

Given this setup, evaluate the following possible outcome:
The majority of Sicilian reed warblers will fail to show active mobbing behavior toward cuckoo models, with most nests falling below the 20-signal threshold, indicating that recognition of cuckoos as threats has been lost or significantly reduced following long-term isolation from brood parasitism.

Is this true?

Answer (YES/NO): YES